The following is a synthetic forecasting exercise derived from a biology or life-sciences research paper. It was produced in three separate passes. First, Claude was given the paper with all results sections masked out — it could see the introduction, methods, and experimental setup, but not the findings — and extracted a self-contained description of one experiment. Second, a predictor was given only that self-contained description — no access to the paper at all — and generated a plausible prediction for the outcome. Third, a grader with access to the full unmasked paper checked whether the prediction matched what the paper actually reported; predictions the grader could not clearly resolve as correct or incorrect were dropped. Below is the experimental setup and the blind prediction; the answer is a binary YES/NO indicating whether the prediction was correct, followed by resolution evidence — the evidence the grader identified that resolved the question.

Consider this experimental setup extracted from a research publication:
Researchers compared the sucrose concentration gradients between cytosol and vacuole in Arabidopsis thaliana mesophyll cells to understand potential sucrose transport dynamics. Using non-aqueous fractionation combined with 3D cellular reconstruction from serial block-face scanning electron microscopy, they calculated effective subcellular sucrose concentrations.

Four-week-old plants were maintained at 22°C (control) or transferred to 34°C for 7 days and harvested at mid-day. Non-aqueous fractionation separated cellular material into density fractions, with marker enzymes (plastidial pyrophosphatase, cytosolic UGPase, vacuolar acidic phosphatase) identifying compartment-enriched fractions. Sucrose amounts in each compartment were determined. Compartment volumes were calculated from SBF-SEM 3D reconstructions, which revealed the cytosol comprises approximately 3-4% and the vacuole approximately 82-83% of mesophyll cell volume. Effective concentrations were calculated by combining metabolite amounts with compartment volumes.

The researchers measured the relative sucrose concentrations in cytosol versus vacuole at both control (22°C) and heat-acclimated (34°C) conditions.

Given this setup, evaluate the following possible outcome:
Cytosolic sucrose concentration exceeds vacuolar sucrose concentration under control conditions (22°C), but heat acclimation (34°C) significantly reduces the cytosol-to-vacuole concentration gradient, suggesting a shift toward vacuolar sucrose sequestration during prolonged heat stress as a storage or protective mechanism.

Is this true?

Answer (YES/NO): NO